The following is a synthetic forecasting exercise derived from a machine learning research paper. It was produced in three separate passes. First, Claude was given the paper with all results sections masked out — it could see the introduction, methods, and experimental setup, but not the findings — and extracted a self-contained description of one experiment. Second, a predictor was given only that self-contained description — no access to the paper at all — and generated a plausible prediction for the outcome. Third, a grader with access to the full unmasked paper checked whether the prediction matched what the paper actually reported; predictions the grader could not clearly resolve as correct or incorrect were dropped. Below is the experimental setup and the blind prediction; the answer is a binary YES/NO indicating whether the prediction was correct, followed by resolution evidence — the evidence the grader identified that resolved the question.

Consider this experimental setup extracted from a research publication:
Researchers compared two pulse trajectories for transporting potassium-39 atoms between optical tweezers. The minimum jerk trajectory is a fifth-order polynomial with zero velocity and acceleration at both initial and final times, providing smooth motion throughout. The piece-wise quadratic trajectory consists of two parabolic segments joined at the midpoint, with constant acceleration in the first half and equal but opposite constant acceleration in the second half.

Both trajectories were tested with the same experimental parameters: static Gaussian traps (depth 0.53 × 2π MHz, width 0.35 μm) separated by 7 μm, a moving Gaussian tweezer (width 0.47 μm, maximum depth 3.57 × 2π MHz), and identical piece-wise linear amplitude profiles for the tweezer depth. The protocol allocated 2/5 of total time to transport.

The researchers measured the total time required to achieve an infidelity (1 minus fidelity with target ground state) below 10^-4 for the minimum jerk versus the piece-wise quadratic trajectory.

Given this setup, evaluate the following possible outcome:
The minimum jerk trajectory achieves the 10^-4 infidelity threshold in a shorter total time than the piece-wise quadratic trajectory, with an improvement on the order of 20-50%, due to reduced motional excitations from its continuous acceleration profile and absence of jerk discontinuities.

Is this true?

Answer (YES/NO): YES